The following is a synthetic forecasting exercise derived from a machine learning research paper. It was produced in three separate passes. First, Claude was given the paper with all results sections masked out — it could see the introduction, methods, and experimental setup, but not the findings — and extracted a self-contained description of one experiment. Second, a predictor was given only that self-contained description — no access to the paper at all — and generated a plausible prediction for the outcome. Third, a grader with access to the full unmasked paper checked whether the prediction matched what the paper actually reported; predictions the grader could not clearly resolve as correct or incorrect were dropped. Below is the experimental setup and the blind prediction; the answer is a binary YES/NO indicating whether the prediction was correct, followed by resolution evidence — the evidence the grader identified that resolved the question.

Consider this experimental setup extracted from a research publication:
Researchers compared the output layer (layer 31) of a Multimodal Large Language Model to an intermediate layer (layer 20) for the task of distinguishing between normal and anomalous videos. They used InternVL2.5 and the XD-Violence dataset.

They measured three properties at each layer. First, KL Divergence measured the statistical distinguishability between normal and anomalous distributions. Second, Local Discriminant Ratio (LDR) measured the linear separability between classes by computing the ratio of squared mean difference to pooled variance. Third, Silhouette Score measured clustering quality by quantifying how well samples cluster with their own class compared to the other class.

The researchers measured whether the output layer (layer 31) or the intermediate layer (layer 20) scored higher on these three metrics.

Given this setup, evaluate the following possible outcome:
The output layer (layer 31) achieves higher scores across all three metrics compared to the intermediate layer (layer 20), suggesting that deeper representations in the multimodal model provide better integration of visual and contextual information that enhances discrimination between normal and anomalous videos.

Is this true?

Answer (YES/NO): NO